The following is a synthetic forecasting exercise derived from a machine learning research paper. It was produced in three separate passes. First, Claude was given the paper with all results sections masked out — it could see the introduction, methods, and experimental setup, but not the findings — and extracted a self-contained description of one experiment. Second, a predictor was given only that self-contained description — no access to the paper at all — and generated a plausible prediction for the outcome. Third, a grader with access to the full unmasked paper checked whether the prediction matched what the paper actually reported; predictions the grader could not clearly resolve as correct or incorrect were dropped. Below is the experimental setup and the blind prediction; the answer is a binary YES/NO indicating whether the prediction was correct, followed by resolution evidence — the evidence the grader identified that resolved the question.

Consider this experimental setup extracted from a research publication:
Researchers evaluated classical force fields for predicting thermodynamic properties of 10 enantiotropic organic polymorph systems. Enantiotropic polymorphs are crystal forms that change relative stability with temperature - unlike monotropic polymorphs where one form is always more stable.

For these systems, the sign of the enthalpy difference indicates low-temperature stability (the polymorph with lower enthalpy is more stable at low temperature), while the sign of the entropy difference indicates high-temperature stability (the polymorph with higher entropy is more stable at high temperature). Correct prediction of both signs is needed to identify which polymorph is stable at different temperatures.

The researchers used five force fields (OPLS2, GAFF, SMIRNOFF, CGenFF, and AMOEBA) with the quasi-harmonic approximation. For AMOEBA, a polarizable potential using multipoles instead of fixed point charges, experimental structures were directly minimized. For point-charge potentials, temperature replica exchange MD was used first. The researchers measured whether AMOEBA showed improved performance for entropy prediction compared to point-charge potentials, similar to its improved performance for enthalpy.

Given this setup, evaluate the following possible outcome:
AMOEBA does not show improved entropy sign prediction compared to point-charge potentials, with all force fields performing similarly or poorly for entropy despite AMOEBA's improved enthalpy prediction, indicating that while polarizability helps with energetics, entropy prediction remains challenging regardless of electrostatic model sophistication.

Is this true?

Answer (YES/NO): YES